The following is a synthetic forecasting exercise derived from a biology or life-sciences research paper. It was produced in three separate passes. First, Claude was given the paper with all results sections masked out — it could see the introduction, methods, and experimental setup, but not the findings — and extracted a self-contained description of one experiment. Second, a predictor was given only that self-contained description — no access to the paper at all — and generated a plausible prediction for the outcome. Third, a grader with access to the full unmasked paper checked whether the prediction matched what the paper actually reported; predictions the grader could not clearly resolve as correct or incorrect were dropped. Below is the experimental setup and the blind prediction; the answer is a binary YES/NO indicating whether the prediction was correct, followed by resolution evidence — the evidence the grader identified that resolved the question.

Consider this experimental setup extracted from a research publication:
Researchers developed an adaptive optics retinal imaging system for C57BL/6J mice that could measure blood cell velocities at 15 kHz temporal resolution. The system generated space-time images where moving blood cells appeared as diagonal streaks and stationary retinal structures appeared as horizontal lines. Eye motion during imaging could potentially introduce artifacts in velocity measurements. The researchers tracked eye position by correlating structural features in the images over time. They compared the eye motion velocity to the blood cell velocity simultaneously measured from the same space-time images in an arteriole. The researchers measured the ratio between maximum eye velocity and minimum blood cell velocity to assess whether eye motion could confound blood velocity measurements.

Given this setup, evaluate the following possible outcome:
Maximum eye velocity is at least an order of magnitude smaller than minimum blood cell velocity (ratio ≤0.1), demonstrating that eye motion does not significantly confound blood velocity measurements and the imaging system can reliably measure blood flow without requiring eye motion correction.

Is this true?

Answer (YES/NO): NO